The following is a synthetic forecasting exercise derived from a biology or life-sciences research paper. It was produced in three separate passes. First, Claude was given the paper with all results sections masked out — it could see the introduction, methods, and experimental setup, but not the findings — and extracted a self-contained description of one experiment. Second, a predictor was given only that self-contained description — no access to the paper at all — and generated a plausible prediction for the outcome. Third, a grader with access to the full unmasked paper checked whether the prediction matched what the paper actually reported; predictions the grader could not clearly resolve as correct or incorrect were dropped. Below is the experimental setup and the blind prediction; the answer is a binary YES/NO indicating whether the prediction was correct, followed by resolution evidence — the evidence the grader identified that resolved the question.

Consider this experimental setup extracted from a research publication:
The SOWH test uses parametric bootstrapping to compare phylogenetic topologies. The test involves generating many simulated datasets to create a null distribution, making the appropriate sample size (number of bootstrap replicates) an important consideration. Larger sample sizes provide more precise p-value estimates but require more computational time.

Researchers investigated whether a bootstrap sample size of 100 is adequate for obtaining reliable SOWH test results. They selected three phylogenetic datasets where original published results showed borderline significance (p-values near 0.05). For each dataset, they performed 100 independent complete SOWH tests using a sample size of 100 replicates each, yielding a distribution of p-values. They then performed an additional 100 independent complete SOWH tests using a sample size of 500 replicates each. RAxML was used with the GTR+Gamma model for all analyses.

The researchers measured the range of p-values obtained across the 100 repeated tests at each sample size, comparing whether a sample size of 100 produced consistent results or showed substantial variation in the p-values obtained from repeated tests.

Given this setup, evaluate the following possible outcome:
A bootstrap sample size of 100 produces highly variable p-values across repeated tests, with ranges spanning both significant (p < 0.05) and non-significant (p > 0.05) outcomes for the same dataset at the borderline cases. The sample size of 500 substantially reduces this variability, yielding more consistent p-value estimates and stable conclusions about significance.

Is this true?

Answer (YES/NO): YES